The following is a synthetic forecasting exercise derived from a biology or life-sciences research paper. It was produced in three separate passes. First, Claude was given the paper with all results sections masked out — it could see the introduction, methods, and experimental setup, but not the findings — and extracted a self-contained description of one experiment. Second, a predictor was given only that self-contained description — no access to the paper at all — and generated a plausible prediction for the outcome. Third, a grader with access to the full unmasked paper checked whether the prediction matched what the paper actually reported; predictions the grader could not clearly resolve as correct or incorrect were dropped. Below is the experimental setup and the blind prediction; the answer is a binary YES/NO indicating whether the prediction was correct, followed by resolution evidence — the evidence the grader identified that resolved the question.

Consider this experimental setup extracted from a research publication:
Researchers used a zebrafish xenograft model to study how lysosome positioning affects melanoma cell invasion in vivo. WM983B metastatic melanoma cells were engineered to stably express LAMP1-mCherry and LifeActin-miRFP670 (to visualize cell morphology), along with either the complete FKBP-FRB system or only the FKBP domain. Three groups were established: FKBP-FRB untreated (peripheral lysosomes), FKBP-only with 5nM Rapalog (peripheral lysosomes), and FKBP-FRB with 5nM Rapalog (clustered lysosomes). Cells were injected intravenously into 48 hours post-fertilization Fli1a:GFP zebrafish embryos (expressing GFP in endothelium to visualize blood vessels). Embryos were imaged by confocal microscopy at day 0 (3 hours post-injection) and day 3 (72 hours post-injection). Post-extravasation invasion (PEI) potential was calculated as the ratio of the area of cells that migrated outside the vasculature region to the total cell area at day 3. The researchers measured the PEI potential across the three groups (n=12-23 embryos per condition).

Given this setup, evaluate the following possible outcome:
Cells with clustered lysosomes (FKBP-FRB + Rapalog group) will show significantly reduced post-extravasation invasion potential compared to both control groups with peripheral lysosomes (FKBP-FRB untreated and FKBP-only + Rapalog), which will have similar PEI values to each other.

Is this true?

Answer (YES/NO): YES